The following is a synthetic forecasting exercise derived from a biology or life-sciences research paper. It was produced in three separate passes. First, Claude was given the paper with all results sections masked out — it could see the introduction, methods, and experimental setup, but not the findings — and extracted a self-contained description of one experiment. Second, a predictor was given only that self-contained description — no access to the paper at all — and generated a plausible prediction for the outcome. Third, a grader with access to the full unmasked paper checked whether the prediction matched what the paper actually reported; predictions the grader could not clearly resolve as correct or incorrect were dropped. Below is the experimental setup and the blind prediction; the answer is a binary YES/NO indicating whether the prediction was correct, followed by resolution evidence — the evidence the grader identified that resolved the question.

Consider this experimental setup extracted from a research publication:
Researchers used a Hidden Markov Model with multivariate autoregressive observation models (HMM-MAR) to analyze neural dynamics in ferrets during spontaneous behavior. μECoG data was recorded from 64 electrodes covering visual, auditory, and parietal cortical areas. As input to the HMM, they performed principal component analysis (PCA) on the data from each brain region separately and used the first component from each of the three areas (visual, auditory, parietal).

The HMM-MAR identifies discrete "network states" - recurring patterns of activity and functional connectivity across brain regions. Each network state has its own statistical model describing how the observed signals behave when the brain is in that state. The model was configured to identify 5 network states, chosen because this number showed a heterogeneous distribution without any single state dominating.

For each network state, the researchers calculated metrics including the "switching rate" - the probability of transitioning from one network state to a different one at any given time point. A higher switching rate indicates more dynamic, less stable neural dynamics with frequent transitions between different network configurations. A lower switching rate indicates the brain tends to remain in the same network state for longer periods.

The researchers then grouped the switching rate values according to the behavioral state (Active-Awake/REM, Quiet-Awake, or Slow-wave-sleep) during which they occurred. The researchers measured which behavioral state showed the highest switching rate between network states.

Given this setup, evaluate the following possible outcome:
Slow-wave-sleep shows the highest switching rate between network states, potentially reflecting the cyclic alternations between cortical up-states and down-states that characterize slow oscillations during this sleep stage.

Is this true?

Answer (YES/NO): NO